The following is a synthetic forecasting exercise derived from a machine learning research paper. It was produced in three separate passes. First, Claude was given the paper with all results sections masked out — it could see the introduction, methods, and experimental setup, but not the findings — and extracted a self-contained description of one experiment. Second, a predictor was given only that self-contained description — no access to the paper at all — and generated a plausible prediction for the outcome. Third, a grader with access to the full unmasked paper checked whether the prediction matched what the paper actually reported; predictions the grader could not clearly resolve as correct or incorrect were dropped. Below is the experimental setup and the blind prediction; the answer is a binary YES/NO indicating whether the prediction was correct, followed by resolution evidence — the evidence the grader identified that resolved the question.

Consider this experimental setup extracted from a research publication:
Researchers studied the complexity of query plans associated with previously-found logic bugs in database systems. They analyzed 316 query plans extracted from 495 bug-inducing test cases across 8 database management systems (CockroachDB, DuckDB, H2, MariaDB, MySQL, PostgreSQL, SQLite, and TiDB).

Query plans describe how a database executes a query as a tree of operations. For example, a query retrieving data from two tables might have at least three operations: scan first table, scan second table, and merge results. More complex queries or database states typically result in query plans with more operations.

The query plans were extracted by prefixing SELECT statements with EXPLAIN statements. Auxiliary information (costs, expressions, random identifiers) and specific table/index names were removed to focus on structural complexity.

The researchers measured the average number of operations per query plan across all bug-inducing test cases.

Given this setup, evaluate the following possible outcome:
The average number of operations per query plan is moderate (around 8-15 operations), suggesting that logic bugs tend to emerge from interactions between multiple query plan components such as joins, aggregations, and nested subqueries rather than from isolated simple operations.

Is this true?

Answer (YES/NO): NO